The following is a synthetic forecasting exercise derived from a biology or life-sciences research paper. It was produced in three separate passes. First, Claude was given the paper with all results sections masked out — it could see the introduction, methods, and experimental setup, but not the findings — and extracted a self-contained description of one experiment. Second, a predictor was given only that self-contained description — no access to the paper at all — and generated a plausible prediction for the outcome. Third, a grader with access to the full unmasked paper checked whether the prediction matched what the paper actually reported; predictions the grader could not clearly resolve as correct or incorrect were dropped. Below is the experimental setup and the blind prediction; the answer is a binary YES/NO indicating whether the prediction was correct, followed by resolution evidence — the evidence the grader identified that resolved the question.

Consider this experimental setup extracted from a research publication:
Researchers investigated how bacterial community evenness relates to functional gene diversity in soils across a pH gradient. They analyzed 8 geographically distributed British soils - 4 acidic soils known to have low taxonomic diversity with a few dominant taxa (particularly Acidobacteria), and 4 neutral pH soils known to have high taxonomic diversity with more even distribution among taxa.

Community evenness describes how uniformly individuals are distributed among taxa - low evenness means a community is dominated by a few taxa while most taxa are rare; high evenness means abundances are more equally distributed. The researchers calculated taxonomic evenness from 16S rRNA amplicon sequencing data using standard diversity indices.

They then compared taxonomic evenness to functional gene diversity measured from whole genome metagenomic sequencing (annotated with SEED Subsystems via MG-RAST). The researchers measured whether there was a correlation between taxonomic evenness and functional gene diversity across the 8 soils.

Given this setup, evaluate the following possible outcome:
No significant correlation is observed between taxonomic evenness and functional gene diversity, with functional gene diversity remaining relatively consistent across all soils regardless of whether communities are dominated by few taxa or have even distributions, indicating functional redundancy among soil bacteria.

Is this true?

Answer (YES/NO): YES